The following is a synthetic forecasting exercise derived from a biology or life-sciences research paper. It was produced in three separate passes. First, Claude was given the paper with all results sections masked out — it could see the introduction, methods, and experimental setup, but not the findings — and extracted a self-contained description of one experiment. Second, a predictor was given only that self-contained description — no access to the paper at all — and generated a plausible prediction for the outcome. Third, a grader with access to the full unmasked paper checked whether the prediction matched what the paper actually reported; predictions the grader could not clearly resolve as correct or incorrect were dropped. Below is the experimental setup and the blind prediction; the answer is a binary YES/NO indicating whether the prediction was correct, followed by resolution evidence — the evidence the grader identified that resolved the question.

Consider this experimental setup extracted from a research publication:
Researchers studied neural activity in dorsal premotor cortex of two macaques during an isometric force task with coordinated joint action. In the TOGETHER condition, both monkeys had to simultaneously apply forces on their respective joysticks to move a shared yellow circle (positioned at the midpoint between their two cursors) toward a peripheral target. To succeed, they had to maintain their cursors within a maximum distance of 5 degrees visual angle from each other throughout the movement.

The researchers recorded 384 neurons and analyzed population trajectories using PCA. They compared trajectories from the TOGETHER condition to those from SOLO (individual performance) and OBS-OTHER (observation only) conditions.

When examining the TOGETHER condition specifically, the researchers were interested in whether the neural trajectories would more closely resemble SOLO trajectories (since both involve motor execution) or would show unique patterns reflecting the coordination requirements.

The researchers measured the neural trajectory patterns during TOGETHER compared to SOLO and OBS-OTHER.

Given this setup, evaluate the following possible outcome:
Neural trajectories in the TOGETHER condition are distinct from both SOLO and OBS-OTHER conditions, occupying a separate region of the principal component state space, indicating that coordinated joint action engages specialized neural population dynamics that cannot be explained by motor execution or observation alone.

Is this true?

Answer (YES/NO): NO